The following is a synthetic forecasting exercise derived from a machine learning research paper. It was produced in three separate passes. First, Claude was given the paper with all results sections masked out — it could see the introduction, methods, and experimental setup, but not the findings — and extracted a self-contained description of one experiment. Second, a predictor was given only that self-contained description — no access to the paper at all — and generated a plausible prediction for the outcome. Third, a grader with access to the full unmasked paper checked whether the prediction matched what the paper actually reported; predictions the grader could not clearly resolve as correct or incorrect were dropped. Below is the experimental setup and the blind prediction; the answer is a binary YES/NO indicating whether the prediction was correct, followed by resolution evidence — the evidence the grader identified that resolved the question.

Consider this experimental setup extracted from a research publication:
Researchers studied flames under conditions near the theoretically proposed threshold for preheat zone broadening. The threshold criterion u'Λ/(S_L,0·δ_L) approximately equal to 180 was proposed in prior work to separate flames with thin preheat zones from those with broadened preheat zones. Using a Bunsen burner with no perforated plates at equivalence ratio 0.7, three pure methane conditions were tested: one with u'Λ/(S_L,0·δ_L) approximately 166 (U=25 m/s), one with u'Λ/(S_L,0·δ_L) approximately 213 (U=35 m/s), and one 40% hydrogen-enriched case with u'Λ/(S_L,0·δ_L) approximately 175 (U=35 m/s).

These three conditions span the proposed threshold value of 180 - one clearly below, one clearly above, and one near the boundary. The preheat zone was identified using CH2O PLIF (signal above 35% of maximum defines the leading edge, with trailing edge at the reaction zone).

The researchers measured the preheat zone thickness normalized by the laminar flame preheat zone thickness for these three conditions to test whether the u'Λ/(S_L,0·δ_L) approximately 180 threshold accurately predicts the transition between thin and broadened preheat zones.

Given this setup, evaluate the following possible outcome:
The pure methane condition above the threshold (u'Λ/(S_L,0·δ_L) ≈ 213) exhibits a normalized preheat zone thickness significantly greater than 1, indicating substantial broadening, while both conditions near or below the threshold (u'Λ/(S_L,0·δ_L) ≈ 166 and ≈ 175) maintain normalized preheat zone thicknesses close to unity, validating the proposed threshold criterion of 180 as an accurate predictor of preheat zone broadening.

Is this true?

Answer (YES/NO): NO